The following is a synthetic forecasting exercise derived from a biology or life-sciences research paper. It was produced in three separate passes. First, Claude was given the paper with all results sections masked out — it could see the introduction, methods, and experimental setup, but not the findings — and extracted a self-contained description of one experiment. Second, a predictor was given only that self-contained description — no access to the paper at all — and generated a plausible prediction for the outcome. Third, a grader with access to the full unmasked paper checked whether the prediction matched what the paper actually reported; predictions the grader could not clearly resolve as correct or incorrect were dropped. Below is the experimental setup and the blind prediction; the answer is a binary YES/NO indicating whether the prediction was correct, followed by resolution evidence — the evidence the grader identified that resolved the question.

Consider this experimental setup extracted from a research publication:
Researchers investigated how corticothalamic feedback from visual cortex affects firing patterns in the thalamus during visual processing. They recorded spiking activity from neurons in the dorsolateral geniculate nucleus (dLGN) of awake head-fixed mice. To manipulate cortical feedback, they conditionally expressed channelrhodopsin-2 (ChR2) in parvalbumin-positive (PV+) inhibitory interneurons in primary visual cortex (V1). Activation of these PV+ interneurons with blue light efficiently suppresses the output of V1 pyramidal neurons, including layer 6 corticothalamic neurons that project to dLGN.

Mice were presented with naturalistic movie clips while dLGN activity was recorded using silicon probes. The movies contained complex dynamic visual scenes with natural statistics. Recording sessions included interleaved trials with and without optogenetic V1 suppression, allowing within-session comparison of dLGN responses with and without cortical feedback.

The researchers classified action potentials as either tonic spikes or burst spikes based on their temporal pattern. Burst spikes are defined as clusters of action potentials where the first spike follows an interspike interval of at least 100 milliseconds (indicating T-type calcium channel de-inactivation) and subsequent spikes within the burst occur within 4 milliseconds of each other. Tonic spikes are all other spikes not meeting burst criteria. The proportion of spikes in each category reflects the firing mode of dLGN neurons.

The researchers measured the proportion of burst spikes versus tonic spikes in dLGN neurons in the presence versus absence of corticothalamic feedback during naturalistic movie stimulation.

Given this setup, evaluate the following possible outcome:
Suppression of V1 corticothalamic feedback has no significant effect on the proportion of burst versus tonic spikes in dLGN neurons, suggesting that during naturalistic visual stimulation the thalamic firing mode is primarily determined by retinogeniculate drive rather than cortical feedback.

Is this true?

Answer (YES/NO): NO